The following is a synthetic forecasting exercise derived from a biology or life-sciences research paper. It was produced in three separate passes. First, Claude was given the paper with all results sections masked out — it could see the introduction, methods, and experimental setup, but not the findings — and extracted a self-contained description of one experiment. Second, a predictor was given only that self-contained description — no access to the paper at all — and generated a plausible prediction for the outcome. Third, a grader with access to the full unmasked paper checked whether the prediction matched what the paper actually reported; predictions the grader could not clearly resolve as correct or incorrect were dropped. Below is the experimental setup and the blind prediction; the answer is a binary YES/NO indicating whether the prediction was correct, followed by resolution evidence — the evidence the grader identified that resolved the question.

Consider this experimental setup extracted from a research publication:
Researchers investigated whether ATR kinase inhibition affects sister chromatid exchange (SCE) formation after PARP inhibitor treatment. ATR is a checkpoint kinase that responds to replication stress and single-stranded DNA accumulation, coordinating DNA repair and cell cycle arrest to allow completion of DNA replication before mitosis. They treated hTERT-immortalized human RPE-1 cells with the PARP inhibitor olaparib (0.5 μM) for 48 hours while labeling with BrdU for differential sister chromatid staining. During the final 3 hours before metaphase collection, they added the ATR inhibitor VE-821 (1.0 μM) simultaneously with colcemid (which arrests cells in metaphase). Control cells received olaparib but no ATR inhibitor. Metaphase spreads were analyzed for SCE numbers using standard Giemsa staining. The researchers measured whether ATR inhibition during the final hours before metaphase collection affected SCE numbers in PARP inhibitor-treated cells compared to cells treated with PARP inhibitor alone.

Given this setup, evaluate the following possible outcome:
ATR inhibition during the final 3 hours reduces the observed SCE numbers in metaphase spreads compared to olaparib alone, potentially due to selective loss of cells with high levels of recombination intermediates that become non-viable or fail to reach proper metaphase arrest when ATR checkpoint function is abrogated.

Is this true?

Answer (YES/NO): NO